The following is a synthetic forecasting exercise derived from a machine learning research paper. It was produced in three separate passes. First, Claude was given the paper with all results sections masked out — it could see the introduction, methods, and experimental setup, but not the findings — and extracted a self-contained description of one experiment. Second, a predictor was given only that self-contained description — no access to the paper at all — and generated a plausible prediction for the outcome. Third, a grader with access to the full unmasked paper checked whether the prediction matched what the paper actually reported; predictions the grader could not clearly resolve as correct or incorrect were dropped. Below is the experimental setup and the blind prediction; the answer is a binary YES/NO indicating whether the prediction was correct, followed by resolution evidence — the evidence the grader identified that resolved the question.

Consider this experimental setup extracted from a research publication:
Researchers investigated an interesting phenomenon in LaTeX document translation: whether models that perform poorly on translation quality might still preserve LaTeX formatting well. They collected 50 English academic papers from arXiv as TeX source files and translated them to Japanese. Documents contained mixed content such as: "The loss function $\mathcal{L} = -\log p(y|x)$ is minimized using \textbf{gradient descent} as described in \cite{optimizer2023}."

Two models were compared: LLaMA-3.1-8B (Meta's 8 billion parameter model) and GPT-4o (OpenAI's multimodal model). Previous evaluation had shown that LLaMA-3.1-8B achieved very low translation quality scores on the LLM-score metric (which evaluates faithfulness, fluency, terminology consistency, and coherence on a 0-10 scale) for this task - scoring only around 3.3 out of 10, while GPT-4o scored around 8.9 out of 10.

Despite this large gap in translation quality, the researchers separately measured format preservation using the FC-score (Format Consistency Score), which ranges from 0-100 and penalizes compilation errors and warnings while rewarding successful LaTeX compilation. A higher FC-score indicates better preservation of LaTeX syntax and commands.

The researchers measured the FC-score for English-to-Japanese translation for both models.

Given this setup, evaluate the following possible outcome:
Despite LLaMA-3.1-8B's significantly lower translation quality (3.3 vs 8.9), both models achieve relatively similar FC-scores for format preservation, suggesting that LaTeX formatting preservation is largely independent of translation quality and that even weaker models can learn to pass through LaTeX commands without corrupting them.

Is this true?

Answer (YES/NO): YES